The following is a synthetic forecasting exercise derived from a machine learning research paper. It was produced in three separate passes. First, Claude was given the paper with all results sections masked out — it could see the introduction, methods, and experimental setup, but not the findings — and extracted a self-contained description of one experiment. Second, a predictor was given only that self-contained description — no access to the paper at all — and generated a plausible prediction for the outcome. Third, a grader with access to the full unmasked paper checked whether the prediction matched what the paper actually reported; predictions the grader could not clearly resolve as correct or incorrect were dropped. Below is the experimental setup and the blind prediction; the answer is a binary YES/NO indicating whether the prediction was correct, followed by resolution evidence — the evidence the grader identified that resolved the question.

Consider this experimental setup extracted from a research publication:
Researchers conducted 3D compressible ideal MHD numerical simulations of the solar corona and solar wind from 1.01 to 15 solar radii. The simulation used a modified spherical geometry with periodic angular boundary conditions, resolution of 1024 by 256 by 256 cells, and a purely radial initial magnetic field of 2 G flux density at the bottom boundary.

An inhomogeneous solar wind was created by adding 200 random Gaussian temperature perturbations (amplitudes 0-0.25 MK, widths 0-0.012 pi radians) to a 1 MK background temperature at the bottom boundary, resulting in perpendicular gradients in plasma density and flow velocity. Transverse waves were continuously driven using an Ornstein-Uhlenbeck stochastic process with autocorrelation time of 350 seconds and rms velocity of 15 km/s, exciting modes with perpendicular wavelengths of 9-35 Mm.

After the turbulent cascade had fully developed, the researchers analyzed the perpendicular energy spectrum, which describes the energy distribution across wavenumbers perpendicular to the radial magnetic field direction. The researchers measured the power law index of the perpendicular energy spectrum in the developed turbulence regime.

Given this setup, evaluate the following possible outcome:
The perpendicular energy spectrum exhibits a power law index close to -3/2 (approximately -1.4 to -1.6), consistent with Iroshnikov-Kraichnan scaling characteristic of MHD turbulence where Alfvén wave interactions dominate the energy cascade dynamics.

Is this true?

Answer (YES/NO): YES